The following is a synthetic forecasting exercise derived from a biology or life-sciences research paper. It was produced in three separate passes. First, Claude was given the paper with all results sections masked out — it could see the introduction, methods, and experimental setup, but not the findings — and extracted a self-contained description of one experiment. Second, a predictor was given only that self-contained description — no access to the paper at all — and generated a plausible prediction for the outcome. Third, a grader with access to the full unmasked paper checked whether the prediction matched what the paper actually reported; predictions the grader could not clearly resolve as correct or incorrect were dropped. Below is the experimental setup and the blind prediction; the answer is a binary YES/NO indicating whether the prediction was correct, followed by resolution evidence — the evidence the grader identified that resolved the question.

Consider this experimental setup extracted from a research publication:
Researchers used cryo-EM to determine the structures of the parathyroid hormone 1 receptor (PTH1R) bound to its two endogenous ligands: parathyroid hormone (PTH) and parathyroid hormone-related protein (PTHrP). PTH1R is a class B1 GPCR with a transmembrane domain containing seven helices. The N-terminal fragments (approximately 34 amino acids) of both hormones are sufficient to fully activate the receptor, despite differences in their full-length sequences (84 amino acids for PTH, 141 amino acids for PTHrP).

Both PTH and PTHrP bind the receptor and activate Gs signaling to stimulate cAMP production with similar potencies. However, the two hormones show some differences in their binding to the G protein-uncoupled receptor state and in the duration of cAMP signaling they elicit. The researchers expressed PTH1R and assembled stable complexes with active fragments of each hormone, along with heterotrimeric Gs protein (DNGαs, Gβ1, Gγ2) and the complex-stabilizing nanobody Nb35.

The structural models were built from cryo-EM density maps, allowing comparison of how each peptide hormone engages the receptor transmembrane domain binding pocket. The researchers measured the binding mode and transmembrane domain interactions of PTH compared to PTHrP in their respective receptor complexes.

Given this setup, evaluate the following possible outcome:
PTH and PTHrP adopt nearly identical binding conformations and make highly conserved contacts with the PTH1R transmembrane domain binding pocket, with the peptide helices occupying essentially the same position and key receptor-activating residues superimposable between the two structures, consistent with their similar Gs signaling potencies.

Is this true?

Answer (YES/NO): YES